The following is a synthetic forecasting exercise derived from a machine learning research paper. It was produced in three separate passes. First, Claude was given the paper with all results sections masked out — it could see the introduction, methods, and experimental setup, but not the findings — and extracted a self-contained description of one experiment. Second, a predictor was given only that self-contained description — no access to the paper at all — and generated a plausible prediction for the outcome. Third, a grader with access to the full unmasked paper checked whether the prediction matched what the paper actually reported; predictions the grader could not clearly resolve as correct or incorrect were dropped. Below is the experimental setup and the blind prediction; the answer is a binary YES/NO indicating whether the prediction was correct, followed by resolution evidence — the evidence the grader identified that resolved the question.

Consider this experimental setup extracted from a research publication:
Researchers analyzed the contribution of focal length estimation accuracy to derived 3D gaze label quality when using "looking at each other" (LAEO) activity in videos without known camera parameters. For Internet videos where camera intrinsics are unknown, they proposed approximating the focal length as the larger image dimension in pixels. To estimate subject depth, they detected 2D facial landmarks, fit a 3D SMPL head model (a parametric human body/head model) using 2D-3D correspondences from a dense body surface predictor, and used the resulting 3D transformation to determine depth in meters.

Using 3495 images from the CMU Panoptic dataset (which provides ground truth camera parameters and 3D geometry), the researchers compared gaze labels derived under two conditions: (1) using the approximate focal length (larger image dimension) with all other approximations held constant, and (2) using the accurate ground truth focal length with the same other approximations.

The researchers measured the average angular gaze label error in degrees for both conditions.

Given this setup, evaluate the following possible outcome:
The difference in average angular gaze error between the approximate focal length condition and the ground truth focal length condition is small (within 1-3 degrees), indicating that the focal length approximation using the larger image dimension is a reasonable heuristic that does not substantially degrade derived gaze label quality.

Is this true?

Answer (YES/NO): NO